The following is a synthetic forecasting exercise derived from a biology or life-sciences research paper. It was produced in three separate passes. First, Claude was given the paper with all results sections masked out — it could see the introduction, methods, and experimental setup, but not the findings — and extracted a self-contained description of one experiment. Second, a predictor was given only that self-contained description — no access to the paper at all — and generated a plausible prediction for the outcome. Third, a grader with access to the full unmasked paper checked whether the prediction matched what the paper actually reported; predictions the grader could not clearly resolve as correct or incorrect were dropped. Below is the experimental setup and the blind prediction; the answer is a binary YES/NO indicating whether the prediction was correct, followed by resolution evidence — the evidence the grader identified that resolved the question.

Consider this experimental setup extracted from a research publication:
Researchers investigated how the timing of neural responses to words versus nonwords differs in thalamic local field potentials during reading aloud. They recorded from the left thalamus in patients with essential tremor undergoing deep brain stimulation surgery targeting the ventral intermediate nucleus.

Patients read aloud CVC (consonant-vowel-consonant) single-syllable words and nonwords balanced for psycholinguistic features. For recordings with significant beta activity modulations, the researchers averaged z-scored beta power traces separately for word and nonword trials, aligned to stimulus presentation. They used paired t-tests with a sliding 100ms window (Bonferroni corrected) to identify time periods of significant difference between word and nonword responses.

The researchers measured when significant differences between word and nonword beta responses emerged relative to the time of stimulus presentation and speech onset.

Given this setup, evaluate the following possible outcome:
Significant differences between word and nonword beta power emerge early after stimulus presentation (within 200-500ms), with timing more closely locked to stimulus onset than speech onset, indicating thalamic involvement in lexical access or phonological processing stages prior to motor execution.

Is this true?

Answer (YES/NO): NO